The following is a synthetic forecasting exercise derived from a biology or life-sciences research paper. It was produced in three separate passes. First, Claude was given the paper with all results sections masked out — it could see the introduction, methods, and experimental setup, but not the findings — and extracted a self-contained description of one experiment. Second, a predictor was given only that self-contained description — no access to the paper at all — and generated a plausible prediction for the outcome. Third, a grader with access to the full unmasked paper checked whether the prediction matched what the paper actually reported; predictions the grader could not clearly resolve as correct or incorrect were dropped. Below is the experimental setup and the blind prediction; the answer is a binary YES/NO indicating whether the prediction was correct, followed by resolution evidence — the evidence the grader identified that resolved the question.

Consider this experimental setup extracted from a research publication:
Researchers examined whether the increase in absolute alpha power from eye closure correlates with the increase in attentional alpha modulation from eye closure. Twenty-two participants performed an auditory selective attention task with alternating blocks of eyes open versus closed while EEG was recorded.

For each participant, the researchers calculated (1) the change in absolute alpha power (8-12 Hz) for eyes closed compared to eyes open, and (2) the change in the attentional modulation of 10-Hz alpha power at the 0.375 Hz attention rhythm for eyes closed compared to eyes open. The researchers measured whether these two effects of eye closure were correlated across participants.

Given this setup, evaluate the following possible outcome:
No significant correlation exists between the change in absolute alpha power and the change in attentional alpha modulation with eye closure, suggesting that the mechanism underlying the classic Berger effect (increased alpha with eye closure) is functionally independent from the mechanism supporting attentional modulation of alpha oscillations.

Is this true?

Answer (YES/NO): NO